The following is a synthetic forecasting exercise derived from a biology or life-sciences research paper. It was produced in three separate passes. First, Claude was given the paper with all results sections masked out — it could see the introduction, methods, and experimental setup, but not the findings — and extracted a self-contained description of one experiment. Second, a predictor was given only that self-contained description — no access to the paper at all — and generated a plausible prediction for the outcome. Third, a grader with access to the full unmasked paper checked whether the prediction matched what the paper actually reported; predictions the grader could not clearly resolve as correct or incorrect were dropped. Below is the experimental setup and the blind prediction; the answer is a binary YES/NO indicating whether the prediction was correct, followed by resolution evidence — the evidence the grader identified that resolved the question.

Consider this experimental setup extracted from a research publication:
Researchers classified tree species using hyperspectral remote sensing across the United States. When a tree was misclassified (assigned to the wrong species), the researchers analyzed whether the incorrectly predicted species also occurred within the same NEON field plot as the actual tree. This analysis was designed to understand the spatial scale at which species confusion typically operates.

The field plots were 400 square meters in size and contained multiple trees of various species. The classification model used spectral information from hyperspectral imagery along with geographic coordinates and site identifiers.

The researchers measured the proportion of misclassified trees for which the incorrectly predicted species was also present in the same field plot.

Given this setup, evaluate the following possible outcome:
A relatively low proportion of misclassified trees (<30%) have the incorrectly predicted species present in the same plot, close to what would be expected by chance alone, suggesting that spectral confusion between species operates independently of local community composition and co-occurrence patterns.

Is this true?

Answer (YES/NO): NO